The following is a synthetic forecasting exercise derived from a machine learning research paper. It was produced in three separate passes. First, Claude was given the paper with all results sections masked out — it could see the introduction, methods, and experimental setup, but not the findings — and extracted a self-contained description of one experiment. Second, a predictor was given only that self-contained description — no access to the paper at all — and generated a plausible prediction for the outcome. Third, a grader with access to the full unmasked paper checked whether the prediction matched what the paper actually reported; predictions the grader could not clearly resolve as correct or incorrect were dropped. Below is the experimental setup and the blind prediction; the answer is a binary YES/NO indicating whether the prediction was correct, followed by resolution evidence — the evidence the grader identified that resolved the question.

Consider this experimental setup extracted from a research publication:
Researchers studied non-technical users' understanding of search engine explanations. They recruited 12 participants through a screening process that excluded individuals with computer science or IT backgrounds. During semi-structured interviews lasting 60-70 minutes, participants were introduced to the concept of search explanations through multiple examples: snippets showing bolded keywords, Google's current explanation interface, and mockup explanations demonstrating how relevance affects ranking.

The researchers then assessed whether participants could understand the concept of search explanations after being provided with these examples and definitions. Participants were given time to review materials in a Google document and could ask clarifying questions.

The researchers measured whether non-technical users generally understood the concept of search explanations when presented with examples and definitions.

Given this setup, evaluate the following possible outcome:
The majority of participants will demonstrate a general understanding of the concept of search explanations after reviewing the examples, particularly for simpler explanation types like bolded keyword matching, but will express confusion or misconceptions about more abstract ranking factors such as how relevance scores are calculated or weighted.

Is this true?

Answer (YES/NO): NO